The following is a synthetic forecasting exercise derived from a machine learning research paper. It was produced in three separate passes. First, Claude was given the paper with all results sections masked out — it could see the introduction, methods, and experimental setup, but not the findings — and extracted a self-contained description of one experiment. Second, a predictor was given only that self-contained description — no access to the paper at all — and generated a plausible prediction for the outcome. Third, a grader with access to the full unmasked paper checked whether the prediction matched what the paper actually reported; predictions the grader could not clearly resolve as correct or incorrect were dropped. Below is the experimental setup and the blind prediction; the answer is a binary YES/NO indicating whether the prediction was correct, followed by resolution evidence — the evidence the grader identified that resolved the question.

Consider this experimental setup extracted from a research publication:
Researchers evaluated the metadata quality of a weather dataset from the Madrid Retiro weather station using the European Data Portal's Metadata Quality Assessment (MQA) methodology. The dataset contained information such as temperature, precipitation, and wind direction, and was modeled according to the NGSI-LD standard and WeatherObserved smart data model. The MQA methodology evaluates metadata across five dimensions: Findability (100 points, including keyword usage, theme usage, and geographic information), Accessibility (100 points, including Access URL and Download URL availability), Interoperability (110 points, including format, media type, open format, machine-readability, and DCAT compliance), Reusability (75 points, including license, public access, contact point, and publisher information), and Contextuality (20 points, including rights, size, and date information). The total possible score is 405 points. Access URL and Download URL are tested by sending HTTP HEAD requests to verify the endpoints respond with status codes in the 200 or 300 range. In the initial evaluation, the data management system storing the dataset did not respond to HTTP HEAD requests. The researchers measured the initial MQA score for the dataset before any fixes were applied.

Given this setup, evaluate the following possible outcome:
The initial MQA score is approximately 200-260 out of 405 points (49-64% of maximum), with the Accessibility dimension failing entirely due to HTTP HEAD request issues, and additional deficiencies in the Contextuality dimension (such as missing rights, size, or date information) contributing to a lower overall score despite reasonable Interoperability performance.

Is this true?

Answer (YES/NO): NO